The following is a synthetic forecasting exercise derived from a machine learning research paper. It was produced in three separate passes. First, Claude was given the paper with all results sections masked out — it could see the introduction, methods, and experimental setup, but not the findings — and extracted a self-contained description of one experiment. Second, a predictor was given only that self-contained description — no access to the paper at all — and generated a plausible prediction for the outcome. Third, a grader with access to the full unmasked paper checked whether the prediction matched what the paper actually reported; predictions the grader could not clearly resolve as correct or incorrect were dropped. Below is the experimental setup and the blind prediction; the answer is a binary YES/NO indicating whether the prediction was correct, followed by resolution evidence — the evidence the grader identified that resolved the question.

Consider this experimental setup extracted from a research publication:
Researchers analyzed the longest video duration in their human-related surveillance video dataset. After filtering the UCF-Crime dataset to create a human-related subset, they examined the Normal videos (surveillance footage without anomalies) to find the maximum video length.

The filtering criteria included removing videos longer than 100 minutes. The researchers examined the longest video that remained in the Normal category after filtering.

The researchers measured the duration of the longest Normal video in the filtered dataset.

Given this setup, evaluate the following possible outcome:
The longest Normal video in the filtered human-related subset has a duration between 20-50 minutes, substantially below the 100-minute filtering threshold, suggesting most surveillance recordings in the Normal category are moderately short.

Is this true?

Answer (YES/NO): NO